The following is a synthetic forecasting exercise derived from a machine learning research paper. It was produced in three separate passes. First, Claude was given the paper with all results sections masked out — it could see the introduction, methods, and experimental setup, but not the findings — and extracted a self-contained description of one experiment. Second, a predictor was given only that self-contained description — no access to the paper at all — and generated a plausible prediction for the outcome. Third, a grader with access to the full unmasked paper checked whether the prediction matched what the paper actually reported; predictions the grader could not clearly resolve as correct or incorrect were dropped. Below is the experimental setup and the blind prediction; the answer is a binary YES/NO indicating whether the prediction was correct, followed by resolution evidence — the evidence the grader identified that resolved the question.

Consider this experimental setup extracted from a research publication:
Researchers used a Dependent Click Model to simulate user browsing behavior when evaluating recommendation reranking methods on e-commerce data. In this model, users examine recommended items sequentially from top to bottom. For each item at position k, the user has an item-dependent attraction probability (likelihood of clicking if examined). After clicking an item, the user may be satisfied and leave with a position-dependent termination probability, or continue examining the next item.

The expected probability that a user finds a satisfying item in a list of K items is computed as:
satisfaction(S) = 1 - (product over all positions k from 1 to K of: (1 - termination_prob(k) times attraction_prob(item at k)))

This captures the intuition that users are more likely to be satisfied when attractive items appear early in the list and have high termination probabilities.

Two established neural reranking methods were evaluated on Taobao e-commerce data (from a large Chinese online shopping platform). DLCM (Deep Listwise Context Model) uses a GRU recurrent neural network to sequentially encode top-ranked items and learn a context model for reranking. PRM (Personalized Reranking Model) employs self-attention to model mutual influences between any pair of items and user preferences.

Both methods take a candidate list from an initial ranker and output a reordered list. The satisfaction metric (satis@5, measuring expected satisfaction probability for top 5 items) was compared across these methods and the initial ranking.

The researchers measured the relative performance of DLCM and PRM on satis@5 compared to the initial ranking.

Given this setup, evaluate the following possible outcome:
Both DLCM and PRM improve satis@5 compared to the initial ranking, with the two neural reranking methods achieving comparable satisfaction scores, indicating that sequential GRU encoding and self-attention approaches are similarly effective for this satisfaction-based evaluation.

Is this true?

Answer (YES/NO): NO